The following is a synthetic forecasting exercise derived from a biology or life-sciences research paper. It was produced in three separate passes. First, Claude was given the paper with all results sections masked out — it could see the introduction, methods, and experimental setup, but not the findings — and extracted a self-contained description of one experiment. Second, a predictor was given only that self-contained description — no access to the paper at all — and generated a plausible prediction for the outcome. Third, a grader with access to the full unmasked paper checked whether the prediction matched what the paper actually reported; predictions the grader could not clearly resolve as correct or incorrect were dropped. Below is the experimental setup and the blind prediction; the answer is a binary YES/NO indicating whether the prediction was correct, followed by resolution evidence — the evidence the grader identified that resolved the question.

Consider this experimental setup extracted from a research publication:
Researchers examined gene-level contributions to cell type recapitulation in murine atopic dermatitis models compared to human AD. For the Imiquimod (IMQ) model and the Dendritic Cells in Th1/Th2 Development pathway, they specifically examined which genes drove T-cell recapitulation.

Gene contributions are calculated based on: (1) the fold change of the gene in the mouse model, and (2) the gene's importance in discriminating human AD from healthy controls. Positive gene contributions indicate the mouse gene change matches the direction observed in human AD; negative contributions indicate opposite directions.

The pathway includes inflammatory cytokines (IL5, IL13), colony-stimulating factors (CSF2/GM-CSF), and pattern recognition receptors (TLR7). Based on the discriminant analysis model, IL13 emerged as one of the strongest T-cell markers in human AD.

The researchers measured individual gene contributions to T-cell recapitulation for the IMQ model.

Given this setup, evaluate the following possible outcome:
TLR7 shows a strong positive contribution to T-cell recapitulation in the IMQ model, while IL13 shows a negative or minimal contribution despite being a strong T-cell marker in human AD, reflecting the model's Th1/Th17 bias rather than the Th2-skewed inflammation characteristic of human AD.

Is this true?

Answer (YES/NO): NO